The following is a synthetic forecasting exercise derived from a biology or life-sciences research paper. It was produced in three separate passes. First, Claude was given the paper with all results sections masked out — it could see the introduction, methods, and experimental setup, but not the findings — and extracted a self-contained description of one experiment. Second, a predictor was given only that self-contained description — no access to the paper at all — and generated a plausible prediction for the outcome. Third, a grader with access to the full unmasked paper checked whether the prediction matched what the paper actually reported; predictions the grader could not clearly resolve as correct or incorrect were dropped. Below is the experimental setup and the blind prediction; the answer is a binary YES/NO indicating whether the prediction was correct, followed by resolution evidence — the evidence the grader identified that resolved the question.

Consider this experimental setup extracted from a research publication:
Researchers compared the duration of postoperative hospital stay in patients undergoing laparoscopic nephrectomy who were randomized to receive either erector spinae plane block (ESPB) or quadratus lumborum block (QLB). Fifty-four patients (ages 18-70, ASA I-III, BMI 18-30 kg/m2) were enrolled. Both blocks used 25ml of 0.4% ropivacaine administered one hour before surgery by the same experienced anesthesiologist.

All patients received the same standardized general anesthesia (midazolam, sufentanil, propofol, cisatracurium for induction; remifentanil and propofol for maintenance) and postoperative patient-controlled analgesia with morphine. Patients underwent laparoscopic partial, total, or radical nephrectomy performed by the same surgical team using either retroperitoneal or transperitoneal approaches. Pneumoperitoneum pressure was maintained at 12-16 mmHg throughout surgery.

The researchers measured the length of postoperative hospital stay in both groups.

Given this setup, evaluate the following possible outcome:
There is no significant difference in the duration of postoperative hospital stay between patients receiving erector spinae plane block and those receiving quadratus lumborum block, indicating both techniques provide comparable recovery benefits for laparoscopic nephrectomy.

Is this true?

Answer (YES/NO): NO